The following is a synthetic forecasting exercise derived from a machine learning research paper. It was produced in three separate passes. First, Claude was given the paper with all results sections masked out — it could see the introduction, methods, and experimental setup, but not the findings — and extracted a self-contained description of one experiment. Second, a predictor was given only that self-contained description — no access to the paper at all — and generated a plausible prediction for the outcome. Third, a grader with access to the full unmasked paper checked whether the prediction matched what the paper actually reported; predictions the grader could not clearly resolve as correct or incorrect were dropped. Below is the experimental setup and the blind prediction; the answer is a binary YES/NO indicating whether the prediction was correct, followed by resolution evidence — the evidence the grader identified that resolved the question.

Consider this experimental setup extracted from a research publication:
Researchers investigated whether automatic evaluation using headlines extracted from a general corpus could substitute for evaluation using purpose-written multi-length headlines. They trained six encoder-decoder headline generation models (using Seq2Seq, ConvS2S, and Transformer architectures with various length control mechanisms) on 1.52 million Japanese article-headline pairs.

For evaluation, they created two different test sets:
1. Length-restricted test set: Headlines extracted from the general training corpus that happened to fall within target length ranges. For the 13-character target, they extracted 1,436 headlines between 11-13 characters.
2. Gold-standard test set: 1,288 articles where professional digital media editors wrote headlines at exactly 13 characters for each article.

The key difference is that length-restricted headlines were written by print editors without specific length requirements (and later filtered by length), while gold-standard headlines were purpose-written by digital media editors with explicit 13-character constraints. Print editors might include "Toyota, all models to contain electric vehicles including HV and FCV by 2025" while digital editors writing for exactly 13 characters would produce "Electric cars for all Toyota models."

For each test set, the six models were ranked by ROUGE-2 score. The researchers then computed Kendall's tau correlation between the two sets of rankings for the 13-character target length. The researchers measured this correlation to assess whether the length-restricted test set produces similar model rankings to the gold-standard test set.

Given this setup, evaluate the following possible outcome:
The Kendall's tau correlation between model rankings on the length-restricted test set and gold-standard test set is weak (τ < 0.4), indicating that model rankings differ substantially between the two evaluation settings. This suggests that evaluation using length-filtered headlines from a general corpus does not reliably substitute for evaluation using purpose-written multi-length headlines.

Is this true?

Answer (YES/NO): YES